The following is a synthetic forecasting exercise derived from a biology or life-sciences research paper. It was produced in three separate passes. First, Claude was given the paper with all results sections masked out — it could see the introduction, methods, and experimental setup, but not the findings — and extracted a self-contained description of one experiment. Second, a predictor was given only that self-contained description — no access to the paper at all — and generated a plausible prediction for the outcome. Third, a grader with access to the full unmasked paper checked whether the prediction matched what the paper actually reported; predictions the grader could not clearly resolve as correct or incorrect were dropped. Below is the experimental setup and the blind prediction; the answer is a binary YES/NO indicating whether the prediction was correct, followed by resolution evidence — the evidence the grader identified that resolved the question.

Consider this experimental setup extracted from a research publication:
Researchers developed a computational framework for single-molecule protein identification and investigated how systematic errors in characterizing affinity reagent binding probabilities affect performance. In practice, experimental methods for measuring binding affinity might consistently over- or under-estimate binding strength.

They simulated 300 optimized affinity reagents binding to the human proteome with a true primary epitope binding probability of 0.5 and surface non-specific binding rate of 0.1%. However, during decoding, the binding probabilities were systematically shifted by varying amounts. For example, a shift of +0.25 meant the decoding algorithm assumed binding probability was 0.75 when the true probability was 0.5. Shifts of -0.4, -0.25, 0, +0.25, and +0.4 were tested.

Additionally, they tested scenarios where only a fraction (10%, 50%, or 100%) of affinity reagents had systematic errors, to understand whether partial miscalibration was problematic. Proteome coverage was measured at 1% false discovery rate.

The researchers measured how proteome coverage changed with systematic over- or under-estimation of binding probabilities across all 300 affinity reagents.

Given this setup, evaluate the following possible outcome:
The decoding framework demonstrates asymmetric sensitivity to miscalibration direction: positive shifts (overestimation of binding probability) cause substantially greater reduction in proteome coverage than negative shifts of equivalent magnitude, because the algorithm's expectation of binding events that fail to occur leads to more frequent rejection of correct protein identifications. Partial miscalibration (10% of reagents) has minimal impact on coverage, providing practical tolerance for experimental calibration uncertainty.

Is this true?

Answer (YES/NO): NO